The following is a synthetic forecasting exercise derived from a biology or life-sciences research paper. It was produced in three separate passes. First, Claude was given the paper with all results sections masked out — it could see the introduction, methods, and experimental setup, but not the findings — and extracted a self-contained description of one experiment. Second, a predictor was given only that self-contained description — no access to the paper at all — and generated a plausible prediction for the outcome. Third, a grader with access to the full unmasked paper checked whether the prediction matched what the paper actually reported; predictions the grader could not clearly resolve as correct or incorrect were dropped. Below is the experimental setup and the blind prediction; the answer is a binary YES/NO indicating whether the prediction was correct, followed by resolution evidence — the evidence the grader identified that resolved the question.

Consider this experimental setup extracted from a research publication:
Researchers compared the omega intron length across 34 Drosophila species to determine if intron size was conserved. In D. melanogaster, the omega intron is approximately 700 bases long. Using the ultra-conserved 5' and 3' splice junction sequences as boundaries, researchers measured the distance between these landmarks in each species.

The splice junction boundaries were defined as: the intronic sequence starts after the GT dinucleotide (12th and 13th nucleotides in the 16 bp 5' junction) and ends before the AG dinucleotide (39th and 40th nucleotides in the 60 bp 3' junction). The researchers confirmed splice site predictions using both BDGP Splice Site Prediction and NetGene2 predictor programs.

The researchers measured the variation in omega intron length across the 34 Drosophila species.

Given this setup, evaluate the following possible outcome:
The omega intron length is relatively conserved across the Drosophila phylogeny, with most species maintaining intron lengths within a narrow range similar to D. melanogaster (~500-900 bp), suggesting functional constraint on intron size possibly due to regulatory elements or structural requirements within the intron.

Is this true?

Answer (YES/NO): YES